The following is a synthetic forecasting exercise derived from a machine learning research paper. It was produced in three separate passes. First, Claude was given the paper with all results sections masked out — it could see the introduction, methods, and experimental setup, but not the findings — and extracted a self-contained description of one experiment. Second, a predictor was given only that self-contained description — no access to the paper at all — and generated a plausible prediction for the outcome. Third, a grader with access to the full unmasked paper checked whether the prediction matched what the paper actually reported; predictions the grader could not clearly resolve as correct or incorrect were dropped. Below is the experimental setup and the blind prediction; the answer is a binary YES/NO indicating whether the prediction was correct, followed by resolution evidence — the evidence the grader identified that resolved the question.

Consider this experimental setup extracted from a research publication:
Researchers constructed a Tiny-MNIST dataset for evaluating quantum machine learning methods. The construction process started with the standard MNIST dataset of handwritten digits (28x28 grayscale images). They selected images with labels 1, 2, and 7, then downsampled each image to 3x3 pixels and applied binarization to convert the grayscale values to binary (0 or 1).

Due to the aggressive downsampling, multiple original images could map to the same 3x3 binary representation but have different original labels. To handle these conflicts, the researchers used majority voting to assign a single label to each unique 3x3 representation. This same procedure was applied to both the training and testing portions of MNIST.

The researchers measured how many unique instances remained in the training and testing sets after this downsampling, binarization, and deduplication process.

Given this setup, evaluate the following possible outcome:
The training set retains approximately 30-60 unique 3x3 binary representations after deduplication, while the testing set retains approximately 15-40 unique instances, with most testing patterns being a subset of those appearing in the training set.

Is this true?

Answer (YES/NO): NO